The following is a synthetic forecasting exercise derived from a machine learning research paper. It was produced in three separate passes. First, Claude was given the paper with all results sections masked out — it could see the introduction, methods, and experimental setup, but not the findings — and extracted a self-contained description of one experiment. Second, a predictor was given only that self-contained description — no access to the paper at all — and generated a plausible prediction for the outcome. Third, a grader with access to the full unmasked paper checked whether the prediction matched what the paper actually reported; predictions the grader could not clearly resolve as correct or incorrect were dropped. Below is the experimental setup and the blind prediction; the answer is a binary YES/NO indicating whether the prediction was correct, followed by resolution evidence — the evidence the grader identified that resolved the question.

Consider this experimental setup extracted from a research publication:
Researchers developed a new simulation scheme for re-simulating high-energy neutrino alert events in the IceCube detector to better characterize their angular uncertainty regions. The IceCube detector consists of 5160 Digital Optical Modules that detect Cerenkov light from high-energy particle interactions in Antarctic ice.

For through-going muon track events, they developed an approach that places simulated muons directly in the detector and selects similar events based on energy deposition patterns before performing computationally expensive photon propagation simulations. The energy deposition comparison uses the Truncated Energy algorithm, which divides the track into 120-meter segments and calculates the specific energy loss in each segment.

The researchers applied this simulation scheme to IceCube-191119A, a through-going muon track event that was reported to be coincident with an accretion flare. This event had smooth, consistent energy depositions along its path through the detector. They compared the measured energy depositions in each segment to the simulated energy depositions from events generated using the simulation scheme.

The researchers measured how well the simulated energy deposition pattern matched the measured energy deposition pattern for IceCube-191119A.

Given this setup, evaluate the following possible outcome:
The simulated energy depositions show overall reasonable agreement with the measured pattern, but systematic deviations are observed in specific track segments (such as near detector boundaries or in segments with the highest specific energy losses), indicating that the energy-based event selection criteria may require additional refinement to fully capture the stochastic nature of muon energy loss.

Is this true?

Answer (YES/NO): NO